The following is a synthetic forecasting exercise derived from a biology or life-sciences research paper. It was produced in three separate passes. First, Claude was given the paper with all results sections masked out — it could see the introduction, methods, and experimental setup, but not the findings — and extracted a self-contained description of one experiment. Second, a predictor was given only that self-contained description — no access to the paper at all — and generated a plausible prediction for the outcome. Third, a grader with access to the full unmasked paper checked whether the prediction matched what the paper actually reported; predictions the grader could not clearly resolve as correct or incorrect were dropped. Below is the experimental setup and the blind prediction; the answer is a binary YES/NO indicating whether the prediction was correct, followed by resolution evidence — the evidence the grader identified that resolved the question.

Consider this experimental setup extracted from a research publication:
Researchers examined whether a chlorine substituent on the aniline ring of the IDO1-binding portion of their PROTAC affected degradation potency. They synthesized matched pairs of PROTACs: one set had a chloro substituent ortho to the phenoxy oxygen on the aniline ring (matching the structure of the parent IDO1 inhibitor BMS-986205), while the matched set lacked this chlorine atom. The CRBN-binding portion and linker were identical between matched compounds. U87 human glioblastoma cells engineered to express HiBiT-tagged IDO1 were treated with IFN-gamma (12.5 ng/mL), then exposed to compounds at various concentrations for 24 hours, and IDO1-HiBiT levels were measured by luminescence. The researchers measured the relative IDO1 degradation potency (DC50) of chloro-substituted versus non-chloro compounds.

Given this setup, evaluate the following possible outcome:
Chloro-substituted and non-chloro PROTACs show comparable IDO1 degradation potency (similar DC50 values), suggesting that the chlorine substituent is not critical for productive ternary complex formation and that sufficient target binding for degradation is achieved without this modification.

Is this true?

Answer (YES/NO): NO